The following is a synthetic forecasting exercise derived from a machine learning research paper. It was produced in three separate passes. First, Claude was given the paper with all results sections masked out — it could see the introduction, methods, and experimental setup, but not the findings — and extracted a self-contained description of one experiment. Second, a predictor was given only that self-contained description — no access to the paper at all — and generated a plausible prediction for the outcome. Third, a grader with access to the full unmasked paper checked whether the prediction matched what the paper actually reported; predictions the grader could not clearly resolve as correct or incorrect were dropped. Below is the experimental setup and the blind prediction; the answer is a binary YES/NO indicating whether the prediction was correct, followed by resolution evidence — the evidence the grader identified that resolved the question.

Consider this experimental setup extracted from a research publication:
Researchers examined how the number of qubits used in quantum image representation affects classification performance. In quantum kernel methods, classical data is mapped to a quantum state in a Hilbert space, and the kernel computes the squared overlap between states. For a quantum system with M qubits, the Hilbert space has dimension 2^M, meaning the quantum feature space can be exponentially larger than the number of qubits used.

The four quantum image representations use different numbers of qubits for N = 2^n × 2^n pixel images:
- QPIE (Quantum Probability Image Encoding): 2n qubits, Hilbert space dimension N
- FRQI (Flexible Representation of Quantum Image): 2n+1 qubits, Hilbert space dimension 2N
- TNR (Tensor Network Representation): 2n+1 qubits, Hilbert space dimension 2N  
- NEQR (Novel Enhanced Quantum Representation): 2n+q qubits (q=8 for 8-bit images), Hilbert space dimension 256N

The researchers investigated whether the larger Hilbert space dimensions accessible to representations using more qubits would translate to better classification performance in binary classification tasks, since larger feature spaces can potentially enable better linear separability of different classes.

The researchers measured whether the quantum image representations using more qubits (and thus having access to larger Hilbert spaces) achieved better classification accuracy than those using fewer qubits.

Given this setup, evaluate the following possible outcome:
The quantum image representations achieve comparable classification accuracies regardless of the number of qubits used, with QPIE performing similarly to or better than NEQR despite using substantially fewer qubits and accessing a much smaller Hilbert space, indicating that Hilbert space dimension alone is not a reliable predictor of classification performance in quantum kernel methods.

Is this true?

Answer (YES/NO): YES